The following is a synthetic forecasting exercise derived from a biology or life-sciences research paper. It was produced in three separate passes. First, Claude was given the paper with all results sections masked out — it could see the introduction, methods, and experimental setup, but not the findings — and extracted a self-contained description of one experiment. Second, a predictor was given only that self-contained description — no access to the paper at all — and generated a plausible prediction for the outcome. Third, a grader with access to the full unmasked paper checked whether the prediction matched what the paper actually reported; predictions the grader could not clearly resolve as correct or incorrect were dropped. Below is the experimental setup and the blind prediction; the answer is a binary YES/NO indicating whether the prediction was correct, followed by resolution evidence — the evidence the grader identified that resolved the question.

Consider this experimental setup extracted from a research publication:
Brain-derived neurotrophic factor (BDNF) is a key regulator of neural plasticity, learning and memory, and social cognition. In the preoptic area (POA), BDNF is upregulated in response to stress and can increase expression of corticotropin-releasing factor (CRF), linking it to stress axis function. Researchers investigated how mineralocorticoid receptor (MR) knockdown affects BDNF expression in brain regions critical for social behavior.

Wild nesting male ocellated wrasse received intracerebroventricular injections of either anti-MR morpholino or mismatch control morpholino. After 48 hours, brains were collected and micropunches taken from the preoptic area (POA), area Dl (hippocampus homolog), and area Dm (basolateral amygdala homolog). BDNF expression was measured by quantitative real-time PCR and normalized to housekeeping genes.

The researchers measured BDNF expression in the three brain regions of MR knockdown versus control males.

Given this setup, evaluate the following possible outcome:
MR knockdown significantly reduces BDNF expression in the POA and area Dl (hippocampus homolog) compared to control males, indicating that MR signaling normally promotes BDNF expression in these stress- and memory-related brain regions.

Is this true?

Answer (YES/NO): NO